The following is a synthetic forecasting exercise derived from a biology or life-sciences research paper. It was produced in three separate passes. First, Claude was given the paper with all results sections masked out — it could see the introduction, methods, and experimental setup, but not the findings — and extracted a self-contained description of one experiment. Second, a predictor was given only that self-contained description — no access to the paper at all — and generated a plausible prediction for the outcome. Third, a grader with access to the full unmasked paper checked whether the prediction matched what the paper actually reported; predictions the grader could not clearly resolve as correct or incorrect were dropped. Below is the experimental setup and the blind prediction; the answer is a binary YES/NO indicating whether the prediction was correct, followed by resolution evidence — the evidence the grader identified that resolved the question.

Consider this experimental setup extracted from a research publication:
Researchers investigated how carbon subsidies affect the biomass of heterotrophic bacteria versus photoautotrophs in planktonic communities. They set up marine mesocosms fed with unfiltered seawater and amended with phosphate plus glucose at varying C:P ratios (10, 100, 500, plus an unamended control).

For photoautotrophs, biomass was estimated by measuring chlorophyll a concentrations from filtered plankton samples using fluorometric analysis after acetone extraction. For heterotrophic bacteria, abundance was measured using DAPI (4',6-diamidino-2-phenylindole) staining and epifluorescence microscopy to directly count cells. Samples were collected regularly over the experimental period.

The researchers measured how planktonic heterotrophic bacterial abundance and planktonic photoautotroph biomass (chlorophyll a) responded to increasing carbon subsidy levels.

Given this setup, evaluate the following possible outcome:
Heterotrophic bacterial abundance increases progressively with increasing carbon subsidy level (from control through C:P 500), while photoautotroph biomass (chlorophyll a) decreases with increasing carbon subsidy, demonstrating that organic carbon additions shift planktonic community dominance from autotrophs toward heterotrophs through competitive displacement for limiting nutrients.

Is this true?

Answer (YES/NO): NO